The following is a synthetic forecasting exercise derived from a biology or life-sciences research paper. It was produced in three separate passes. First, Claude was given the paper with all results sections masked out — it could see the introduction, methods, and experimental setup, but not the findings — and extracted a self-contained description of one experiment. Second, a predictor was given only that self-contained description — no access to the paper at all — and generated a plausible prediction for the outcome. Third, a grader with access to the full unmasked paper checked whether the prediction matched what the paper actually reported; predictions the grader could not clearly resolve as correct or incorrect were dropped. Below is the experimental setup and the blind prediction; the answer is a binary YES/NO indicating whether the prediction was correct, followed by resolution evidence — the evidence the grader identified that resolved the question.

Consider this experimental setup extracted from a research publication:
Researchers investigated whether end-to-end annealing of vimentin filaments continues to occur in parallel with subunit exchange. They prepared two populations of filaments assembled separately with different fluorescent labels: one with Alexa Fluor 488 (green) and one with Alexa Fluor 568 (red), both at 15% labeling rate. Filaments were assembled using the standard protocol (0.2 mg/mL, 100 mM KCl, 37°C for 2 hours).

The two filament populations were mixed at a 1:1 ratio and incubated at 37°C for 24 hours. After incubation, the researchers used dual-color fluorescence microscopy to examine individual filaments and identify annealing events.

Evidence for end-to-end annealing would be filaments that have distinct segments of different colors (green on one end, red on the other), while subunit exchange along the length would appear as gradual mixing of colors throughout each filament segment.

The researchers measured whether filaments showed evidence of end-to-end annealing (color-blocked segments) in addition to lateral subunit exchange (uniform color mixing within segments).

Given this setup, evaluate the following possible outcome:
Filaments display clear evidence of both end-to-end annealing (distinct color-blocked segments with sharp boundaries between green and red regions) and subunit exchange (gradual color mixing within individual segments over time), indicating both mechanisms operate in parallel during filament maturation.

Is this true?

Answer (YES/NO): YES